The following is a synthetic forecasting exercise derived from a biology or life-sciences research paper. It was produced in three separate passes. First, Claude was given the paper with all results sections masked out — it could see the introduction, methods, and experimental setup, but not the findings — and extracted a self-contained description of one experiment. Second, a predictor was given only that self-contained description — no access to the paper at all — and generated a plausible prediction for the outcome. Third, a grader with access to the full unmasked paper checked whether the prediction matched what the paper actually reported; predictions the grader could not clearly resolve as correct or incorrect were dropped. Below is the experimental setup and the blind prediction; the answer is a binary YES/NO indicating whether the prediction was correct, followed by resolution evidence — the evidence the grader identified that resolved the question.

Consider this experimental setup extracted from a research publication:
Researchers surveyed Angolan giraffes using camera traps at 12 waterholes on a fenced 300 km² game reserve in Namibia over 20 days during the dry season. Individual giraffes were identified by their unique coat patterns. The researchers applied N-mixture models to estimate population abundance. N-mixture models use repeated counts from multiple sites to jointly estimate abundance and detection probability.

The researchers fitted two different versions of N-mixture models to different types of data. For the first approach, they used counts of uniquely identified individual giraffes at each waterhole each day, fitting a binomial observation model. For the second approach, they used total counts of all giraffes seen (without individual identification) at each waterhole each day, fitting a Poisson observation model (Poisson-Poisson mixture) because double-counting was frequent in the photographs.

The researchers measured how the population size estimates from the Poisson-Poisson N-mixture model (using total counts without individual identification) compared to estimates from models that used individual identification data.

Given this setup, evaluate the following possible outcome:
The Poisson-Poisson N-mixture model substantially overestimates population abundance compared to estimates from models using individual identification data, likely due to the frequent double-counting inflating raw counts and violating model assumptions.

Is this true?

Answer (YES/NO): NO